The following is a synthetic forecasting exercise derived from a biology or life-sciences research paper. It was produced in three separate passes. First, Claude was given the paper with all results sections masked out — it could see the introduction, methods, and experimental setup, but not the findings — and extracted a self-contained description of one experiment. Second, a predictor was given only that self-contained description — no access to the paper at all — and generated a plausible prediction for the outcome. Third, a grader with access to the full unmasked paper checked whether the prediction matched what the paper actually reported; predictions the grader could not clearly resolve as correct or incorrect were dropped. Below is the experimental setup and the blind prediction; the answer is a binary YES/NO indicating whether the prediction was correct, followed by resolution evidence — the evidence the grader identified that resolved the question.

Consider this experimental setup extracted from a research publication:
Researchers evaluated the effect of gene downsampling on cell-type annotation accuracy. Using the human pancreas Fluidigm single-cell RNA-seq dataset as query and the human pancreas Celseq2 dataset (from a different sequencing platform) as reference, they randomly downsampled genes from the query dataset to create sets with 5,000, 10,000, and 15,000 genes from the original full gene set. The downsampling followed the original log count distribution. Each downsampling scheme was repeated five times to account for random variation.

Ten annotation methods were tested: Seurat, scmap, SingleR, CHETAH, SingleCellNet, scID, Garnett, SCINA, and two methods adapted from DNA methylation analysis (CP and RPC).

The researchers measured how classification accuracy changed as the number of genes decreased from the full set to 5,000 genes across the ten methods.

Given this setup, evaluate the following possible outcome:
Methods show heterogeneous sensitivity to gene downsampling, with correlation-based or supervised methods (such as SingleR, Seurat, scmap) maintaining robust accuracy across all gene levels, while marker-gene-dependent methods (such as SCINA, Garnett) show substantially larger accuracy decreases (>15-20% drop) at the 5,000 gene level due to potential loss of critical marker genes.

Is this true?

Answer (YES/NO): NO